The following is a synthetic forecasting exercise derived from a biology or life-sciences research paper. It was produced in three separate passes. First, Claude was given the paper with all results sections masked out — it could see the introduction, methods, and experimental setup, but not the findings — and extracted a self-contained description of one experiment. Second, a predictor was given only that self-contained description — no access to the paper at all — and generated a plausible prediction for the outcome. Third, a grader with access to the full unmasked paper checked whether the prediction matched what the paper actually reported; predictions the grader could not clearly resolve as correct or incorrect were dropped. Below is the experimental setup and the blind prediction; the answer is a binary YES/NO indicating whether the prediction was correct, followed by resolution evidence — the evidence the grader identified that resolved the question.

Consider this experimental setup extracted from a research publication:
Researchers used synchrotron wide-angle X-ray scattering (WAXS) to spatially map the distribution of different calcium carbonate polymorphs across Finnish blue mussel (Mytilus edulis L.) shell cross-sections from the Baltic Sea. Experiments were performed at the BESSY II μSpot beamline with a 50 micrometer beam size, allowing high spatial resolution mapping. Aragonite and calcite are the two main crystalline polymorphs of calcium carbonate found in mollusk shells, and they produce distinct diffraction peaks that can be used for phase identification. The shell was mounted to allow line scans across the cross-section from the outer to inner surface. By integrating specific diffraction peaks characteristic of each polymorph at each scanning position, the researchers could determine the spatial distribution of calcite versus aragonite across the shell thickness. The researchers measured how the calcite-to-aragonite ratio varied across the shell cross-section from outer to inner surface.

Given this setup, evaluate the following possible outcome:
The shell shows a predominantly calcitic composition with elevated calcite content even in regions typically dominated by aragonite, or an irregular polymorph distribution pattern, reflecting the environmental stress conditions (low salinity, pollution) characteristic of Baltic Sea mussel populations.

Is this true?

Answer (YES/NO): NO